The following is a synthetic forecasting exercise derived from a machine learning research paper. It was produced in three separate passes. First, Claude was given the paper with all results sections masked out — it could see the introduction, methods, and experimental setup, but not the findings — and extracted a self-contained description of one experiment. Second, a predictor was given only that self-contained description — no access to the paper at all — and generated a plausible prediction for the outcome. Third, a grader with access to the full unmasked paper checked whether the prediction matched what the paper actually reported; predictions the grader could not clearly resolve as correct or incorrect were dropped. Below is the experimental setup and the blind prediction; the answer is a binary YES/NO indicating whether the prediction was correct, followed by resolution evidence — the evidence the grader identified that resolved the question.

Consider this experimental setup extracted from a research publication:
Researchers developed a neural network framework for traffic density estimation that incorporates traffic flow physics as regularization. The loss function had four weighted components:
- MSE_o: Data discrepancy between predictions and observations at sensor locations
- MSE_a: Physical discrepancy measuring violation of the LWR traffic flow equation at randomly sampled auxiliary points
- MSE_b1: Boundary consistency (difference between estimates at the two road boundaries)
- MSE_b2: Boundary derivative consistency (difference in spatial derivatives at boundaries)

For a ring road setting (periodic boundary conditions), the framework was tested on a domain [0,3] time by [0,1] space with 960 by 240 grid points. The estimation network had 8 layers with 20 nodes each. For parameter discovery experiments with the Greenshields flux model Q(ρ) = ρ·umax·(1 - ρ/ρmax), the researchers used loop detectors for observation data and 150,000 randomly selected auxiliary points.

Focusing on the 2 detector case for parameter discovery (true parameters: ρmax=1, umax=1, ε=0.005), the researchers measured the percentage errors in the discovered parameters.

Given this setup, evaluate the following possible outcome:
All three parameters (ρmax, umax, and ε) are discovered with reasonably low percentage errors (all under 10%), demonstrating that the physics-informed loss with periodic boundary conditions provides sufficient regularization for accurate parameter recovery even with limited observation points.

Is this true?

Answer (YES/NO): NO